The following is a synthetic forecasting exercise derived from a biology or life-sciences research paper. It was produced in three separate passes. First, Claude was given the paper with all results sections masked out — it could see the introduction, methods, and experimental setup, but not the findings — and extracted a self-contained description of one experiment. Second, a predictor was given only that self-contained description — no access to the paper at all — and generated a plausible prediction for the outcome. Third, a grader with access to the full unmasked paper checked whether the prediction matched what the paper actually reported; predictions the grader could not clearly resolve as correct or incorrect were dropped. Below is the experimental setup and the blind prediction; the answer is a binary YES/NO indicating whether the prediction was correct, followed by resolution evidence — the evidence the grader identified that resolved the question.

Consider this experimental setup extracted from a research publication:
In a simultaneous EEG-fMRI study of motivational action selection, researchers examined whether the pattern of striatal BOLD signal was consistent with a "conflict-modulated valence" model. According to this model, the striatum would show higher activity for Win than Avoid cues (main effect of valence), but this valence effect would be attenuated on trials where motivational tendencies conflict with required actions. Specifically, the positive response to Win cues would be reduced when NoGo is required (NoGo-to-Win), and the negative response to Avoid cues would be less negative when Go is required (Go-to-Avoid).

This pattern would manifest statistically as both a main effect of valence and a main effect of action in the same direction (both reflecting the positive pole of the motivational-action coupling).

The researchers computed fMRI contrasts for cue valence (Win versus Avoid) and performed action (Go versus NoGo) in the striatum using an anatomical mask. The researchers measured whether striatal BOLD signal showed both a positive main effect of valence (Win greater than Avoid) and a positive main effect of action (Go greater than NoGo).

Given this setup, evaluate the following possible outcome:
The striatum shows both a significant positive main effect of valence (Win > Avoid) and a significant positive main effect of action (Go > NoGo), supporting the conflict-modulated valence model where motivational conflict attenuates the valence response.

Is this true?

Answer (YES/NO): NO